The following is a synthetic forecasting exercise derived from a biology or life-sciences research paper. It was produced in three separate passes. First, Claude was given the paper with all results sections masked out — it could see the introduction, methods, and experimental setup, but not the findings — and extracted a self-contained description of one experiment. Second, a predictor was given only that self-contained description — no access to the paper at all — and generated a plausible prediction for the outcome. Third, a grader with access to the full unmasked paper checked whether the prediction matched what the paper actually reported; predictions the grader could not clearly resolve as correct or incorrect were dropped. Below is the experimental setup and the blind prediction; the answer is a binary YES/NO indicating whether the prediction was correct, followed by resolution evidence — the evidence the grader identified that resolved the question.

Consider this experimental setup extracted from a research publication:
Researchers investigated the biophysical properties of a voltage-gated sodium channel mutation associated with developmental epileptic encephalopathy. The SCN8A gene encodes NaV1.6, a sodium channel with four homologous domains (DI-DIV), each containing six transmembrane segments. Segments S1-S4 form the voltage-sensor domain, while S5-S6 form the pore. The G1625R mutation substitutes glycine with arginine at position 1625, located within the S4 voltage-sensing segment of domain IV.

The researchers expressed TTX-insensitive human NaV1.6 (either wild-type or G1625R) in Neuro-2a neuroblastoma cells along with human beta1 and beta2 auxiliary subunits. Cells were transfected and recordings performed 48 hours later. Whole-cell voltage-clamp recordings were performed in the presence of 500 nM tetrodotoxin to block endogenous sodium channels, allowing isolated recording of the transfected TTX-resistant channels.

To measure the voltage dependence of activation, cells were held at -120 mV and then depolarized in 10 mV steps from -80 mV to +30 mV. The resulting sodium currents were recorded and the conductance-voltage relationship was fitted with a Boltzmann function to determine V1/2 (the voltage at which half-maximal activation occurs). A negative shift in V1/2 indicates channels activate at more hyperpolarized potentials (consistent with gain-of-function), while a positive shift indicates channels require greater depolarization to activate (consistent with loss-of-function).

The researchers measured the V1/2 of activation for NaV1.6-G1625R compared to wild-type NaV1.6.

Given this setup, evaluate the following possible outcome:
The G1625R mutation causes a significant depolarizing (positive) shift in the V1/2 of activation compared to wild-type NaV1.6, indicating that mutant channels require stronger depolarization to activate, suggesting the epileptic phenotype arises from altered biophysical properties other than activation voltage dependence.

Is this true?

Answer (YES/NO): YES